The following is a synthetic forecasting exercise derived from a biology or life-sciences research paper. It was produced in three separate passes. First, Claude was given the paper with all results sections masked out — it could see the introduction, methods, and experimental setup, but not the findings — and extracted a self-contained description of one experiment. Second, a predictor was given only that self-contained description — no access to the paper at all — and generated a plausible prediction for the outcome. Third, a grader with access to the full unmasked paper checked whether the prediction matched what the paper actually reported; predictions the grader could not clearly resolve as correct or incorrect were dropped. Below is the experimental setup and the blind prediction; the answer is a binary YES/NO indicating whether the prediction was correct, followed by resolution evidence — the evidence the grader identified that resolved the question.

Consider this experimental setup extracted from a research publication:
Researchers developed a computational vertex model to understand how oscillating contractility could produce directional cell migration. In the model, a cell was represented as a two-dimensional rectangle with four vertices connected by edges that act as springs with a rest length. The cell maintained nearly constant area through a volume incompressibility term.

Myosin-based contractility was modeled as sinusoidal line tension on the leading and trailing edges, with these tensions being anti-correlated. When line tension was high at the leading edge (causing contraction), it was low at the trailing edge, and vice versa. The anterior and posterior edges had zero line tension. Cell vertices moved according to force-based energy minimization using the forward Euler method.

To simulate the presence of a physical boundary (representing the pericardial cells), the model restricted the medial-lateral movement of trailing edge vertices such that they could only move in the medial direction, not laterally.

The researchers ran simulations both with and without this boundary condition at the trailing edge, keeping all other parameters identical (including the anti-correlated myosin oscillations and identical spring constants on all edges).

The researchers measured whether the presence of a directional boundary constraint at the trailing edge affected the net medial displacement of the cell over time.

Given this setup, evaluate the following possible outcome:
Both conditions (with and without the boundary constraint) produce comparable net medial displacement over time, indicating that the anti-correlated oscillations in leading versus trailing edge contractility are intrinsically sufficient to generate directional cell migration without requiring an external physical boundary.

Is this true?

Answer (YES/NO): NO